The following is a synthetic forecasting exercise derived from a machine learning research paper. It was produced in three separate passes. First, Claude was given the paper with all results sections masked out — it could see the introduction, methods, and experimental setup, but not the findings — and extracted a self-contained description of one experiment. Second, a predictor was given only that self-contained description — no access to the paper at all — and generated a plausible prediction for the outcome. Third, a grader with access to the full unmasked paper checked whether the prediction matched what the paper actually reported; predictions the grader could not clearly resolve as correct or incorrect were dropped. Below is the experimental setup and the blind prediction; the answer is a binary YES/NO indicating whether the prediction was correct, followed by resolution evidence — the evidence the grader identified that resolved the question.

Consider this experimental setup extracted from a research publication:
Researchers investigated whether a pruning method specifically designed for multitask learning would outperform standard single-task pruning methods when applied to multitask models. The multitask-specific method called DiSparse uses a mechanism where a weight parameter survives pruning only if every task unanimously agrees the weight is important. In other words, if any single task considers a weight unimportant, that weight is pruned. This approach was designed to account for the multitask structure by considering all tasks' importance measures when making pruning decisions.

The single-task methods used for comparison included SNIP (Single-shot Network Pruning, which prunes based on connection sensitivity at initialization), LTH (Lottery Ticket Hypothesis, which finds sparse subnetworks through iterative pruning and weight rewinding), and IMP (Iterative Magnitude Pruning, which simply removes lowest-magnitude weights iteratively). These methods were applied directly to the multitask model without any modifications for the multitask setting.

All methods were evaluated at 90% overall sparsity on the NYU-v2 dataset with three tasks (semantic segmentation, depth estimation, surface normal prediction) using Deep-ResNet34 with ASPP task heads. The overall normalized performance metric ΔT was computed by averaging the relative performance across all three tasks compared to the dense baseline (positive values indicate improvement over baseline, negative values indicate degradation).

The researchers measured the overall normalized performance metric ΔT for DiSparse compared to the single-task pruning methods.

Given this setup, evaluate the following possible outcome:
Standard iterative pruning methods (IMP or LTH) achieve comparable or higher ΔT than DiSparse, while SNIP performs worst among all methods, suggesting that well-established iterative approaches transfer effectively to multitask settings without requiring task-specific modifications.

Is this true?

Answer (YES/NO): YES